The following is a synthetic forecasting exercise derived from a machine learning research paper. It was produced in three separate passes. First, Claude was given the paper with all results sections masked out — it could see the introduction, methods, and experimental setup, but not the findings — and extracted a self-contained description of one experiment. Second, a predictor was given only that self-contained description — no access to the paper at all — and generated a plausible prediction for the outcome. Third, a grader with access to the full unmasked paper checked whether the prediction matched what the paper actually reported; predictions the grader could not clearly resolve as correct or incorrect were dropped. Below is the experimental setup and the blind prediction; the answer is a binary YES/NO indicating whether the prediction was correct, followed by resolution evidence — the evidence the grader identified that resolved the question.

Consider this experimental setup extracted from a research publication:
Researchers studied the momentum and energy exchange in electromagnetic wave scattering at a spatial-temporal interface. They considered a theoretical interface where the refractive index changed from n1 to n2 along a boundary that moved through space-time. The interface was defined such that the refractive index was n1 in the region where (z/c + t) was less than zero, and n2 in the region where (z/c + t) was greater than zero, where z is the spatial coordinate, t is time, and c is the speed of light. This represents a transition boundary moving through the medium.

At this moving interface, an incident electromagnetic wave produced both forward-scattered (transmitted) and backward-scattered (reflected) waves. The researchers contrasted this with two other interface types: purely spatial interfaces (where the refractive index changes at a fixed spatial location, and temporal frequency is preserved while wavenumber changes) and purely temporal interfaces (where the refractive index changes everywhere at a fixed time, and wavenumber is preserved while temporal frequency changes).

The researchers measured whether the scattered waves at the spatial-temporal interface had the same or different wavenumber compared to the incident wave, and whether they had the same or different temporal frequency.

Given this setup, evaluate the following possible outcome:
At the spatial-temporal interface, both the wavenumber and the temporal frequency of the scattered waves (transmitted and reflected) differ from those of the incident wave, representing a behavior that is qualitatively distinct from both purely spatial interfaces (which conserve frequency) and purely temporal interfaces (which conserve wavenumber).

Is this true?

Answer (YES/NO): YES